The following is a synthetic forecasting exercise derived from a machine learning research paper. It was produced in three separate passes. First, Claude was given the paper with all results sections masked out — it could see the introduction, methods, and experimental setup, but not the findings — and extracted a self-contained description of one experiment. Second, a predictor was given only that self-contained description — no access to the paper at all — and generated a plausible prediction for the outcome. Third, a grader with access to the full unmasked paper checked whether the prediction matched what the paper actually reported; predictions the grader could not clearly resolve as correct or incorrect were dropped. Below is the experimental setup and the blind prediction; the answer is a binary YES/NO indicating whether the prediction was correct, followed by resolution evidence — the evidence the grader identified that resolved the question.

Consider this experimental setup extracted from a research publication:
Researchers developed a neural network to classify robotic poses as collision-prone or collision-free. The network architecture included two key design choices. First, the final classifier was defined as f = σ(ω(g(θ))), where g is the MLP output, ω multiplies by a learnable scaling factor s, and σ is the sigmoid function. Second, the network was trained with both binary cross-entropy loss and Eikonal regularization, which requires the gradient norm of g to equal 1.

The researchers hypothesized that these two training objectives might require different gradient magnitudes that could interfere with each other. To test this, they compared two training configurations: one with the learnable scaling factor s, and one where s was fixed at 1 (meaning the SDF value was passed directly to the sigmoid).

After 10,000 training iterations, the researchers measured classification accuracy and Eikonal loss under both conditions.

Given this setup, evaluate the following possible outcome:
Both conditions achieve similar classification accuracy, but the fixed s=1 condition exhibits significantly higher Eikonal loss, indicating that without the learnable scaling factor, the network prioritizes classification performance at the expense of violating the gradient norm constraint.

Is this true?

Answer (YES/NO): NO